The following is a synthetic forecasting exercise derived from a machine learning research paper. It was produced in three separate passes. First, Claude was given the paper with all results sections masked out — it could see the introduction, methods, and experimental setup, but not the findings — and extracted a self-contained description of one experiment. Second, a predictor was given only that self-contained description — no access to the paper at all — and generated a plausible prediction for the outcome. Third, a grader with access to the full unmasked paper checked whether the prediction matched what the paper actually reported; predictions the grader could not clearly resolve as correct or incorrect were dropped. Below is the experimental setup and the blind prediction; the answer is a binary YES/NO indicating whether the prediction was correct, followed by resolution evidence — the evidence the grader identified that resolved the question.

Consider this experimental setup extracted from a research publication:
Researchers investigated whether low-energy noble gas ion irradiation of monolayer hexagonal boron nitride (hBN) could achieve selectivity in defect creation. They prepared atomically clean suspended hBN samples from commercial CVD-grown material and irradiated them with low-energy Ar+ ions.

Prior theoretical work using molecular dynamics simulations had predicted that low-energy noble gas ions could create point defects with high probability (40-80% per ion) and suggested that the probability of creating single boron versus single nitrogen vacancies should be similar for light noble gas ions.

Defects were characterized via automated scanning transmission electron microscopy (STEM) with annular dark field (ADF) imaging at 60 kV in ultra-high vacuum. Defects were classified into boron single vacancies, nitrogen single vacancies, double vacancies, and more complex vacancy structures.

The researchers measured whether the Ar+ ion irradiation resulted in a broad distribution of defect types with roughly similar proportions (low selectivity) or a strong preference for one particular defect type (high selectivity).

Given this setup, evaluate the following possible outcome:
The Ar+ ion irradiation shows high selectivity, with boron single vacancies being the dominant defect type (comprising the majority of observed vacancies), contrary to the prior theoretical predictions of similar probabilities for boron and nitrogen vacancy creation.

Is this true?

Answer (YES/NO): YES